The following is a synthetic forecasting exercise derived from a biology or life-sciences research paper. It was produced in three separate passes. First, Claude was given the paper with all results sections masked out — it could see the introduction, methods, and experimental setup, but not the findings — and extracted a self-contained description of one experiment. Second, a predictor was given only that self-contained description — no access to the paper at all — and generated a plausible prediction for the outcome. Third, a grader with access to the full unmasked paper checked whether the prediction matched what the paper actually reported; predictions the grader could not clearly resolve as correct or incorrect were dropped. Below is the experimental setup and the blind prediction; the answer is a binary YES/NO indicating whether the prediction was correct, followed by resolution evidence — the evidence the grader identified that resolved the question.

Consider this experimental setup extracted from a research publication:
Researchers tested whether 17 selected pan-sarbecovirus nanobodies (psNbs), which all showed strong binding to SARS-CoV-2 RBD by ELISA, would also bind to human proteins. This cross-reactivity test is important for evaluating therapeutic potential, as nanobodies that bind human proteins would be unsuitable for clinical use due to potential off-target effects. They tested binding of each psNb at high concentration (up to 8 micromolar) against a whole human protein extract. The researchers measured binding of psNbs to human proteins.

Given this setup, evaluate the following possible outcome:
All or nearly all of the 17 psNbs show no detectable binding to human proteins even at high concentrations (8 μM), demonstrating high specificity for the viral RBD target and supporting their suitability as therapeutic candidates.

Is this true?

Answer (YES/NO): YES